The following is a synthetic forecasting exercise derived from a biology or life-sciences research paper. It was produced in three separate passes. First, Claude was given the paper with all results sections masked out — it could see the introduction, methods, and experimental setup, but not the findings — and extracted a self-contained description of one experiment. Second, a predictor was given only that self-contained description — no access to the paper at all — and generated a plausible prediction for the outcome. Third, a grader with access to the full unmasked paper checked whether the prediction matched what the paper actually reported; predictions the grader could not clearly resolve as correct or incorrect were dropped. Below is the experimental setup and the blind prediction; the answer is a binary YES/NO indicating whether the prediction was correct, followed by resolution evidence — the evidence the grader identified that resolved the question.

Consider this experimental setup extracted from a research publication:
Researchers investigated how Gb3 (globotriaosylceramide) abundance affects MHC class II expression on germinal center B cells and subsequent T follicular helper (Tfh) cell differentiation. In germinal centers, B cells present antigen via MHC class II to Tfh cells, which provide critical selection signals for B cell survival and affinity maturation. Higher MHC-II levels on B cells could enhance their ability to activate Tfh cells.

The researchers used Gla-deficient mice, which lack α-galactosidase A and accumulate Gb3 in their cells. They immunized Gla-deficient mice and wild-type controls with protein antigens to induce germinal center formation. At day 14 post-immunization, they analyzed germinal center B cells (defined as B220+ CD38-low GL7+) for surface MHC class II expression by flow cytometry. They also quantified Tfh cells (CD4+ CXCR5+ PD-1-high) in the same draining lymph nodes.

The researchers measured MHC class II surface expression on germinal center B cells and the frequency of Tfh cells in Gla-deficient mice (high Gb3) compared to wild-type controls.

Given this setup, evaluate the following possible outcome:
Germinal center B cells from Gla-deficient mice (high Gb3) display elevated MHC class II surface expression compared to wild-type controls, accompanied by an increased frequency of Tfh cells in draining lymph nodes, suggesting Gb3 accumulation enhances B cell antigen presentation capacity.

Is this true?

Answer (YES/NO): YES